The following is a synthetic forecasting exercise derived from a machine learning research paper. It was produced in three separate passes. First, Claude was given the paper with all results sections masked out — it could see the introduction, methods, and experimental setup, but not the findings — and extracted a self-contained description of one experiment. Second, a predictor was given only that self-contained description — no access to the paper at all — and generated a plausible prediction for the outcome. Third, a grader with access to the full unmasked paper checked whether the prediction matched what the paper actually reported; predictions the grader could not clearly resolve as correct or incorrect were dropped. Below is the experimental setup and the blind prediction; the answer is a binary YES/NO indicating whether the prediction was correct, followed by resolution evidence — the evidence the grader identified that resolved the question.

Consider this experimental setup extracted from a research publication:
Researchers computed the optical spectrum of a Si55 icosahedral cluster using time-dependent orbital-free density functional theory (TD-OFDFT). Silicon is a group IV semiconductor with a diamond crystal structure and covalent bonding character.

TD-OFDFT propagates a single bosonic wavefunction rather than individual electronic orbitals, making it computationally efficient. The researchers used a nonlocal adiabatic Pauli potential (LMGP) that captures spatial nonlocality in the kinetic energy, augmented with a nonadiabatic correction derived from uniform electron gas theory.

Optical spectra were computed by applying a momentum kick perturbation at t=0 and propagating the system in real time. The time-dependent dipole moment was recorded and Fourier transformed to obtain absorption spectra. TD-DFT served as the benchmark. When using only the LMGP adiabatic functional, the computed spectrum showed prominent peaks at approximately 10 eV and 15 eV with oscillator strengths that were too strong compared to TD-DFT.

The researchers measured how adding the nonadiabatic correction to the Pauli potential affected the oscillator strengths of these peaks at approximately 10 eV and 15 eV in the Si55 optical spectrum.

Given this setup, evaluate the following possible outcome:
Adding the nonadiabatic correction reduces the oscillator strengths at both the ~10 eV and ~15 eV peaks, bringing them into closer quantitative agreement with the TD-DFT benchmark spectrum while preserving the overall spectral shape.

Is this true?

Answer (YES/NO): NO